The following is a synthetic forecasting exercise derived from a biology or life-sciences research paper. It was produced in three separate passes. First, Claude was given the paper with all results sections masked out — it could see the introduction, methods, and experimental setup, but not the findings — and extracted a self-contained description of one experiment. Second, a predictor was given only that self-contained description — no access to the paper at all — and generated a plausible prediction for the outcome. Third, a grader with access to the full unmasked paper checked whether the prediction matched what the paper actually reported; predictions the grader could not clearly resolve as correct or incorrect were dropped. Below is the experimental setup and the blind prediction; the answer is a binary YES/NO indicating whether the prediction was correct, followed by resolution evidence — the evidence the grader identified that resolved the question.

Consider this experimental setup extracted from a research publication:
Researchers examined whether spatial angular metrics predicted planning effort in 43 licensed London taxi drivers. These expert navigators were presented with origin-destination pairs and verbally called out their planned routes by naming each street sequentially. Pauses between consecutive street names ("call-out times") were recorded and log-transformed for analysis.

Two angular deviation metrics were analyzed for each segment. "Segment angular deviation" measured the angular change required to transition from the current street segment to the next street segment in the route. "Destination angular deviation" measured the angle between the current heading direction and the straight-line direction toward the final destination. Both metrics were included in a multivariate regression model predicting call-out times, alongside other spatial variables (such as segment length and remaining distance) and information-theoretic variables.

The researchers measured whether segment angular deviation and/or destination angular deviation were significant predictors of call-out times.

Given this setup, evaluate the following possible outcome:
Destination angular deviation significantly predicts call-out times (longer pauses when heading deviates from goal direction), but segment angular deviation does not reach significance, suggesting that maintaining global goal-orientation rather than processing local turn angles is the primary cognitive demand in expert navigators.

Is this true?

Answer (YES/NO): NO